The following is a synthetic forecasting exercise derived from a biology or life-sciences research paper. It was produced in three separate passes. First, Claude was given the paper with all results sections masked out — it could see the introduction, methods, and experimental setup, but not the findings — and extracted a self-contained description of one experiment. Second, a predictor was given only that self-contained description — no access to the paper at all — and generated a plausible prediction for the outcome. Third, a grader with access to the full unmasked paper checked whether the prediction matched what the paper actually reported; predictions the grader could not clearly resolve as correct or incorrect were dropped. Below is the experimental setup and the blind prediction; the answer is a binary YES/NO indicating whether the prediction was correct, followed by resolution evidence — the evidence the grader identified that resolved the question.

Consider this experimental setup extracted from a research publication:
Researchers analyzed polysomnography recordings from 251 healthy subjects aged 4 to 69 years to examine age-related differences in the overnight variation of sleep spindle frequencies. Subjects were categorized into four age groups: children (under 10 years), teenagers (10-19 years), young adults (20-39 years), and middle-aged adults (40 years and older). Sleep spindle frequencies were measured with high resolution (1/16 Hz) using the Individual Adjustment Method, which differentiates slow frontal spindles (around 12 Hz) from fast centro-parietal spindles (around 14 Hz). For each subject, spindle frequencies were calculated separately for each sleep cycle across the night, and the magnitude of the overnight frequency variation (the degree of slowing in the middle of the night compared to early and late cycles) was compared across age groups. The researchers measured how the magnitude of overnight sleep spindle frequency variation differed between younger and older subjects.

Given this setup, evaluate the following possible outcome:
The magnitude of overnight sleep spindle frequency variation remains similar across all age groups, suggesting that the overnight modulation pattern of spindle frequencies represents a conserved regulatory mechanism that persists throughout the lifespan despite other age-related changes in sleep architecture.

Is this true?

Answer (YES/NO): NO